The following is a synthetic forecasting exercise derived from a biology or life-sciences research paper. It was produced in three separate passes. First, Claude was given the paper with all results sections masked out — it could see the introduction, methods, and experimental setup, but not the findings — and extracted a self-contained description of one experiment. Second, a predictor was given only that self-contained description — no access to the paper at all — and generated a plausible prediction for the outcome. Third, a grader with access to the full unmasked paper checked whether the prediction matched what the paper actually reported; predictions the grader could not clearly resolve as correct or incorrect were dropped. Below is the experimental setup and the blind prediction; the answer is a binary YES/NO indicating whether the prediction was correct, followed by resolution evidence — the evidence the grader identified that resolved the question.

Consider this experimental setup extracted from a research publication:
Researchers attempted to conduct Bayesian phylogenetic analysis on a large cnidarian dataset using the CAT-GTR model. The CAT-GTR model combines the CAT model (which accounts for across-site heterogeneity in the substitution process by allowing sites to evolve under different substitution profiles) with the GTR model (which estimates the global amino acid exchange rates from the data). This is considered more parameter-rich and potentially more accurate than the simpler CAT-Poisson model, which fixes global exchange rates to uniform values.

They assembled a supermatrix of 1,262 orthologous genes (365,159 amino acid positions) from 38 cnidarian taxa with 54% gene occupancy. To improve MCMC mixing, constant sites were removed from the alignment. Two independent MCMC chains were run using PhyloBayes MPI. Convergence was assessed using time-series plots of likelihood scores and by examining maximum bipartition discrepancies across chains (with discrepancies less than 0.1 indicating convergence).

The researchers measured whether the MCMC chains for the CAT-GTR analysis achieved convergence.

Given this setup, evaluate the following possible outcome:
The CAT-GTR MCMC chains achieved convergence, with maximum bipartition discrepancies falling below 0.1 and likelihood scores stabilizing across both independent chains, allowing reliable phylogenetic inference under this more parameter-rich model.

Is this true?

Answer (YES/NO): NO